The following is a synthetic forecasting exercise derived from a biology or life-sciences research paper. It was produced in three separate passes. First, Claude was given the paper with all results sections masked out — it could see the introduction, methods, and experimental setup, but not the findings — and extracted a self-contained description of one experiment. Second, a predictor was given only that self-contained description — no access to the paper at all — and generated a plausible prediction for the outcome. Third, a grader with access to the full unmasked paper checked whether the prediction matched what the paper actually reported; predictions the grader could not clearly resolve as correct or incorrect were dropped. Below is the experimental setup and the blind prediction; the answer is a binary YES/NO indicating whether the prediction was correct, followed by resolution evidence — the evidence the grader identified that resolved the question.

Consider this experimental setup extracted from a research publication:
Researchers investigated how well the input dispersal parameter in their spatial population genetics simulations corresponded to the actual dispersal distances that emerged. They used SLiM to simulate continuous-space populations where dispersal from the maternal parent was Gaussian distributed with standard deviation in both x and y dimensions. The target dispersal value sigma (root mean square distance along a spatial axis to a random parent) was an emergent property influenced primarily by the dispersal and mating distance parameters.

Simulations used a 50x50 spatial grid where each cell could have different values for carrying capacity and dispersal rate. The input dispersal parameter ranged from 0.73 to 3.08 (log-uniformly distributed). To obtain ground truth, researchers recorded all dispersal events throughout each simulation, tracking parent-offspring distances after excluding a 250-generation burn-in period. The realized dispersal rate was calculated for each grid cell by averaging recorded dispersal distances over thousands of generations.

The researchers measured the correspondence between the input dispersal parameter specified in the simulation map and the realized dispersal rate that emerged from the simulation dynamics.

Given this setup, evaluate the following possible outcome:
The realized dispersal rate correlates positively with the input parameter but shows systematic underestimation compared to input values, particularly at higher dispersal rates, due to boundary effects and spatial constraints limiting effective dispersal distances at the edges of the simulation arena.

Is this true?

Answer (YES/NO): NO